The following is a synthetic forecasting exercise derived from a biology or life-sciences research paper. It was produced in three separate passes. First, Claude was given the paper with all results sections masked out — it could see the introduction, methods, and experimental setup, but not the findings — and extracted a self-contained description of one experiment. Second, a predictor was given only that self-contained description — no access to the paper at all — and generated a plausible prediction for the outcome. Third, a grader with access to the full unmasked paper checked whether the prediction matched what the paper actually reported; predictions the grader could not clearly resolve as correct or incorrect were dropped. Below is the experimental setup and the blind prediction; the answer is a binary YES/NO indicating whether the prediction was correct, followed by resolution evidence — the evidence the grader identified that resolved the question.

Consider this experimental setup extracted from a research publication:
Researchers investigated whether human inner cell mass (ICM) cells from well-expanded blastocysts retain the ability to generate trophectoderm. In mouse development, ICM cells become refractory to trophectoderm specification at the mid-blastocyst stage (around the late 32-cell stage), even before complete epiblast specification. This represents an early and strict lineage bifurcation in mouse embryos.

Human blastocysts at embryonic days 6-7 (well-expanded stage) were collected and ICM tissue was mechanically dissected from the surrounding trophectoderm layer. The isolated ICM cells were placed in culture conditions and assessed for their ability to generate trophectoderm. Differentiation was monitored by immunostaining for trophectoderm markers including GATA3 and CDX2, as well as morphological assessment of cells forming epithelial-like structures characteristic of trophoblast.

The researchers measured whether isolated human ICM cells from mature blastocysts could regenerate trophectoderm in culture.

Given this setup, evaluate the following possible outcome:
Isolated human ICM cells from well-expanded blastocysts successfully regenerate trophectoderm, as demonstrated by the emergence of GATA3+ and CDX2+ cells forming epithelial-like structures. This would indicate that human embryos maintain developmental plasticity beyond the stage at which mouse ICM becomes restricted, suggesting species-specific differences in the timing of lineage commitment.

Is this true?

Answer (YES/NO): NO